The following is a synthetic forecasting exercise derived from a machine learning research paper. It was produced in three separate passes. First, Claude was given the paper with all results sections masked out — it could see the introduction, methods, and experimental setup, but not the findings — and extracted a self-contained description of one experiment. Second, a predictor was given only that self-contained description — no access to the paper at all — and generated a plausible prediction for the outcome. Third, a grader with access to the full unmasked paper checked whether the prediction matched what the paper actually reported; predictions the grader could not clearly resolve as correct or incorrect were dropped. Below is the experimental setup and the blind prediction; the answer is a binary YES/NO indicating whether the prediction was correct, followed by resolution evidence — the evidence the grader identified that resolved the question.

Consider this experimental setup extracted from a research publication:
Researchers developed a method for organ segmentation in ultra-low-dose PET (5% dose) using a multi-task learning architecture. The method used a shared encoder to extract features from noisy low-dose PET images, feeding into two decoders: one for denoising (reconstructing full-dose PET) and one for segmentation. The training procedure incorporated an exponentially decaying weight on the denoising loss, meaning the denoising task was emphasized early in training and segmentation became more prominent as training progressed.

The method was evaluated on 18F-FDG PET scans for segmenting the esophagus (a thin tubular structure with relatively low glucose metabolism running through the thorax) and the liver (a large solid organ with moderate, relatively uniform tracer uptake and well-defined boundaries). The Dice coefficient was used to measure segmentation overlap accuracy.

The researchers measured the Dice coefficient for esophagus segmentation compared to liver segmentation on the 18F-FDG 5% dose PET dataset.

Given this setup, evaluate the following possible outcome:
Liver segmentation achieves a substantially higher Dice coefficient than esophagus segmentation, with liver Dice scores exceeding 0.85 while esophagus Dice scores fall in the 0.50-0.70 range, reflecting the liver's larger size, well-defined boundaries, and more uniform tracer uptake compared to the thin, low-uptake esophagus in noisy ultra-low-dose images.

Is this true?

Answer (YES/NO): YES